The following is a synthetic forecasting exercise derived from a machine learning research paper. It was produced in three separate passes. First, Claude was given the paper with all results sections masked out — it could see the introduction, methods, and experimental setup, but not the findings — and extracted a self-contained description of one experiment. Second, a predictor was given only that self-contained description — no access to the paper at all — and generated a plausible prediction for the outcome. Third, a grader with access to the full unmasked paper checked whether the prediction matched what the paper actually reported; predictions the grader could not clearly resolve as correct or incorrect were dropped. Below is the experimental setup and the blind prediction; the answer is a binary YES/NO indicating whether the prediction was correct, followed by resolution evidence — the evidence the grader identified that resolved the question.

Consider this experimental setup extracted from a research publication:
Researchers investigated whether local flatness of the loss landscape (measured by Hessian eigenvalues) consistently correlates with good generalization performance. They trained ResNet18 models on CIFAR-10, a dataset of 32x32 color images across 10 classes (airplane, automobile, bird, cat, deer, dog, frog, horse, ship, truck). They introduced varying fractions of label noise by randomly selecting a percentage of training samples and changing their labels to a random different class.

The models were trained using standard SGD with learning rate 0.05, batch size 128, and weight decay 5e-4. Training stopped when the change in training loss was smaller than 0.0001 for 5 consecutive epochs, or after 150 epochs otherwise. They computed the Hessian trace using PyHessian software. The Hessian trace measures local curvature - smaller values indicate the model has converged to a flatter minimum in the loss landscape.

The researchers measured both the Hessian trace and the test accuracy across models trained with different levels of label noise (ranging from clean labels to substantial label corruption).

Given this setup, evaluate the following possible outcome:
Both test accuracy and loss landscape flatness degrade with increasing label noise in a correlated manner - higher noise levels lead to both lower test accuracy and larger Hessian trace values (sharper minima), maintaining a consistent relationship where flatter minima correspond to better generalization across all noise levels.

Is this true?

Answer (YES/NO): NO